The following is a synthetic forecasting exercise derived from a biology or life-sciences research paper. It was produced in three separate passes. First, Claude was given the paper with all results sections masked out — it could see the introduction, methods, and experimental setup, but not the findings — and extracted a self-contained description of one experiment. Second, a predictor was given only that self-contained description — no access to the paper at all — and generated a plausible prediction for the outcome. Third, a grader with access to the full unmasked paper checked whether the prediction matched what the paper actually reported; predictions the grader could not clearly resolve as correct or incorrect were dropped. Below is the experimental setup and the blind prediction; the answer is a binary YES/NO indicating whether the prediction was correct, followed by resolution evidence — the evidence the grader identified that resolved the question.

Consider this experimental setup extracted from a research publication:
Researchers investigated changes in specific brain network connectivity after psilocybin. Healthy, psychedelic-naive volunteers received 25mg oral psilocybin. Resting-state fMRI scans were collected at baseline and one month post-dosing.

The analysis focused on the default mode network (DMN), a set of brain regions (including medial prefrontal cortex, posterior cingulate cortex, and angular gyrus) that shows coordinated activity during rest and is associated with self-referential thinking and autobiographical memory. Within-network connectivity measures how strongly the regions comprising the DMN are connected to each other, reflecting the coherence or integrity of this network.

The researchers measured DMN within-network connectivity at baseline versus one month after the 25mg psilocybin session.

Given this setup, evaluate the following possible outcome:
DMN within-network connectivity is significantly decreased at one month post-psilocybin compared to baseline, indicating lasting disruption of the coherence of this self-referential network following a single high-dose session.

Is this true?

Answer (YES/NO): NO